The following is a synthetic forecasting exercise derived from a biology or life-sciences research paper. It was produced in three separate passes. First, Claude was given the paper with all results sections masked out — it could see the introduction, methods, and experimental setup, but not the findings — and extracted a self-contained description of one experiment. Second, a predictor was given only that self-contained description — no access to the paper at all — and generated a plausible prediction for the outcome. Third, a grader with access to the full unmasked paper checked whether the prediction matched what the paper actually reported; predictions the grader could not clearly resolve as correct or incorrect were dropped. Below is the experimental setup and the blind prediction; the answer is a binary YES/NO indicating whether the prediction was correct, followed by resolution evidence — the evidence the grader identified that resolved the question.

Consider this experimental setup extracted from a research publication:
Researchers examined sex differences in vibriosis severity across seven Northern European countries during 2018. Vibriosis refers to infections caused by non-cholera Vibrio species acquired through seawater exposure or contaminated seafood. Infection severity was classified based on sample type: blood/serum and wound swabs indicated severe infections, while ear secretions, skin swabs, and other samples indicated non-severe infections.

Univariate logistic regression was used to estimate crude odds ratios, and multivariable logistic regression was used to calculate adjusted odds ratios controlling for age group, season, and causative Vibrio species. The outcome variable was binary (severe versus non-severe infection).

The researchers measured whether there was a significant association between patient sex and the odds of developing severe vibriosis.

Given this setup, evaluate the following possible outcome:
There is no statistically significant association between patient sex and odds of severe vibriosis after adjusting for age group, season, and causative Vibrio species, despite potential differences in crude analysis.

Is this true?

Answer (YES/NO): YES